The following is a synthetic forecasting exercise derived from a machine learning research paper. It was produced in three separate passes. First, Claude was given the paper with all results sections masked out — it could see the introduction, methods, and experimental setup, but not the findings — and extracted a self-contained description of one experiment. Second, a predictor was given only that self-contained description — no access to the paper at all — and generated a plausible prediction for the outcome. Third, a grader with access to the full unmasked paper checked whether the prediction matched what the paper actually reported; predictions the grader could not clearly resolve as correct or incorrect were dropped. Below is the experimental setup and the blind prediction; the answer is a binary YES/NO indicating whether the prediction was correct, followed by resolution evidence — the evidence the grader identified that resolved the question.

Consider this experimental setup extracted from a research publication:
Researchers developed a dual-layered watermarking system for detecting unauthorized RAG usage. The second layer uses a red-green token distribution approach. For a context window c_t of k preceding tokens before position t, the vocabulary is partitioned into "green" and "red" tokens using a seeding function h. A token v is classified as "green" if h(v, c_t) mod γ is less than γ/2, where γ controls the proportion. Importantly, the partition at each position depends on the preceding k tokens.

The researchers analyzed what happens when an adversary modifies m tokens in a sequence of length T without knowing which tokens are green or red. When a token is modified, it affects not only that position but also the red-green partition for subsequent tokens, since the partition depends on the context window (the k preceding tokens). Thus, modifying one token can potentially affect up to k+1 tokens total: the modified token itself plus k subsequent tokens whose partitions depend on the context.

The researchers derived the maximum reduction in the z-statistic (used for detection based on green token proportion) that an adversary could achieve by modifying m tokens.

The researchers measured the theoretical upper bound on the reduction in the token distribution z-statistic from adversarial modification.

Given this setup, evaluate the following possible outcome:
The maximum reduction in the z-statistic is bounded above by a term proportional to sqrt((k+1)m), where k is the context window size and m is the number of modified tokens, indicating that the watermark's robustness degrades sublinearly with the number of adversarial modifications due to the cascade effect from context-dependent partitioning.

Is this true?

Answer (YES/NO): NO